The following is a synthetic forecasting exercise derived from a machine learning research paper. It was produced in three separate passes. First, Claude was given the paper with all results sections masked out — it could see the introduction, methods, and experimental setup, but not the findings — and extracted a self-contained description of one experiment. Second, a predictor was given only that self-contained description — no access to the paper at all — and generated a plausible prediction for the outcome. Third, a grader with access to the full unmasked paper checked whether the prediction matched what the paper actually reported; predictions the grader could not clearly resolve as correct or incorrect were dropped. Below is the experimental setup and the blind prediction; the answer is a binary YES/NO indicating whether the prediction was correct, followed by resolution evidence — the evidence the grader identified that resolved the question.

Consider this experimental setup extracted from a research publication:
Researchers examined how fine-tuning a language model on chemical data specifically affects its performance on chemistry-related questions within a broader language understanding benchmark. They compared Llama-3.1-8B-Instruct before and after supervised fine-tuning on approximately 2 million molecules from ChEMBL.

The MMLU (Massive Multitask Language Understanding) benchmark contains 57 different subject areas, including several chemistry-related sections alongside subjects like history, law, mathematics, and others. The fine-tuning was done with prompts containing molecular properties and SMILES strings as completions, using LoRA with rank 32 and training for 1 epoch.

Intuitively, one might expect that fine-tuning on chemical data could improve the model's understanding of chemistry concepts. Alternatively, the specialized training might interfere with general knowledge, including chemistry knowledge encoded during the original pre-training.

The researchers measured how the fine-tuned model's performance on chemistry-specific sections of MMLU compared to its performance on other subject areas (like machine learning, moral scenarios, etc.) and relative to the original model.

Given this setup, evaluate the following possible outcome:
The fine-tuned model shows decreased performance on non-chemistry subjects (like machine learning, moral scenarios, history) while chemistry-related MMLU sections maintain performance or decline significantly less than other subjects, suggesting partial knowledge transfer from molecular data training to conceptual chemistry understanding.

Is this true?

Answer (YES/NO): NO